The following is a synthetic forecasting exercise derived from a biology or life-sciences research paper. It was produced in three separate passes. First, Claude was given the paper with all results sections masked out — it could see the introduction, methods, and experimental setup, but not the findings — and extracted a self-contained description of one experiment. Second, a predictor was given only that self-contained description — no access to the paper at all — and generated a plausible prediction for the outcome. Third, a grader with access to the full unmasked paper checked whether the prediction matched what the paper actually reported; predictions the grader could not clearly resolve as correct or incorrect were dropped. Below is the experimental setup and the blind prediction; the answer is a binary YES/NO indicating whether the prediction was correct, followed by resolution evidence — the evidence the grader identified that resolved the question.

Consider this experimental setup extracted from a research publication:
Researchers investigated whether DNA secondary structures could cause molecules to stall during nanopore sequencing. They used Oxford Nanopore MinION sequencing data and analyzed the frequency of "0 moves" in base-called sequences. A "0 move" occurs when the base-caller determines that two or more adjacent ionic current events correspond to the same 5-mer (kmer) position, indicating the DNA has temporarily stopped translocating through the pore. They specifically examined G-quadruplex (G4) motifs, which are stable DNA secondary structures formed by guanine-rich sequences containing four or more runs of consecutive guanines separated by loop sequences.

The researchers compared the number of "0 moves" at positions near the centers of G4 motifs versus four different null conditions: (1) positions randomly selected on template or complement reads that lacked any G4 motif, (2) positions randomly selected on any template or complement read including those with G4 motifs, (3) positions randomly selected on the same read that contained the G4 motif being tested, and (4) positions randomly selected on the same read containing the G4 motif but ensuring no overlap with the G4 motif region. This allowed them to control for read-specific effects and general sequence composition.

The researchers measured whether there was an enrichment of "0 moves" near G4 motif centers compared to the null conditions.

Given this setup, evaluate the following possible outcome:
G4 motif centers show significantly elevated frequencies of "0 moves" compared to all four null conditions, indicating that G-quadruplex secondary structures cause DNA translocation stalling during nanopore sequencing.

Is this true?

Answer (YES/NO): YES